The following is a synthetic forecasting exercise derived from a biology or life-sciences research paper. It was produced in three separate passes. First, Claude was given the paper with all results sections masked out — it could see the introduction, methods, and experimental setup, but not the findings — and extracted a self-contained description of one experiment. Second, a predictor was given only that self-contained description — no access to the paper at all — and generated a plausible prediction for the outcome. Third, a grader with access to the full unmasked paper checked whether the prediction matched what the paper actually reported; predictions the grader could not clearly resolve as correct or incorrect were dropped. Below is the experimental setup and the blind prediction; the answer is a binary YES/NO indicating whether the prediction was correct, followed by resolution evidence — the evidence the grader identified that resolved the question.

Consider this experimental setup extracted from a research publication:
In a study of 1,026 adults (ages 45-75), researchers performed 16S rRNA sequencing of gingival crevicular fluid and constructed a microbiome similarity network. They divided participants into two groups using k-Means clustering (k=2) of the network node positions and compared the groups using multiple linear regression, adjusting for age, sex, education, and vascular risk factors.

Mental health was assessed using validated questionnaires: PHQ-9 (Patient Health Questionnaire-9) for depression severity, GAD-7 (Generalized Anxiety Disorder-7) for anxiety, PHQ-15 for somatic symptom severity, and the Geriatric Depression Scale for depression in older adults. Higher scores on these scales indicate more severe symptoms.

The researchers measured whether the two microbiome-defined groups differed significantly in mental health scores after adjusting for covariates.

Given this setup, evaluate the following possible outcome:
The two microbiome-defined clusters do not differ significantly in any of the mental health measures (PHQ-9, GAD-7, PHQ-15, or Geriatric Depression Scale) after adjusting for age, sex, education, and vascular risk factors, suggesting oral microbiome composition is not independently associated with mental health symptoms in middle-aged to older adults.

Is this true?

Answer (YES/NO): YES